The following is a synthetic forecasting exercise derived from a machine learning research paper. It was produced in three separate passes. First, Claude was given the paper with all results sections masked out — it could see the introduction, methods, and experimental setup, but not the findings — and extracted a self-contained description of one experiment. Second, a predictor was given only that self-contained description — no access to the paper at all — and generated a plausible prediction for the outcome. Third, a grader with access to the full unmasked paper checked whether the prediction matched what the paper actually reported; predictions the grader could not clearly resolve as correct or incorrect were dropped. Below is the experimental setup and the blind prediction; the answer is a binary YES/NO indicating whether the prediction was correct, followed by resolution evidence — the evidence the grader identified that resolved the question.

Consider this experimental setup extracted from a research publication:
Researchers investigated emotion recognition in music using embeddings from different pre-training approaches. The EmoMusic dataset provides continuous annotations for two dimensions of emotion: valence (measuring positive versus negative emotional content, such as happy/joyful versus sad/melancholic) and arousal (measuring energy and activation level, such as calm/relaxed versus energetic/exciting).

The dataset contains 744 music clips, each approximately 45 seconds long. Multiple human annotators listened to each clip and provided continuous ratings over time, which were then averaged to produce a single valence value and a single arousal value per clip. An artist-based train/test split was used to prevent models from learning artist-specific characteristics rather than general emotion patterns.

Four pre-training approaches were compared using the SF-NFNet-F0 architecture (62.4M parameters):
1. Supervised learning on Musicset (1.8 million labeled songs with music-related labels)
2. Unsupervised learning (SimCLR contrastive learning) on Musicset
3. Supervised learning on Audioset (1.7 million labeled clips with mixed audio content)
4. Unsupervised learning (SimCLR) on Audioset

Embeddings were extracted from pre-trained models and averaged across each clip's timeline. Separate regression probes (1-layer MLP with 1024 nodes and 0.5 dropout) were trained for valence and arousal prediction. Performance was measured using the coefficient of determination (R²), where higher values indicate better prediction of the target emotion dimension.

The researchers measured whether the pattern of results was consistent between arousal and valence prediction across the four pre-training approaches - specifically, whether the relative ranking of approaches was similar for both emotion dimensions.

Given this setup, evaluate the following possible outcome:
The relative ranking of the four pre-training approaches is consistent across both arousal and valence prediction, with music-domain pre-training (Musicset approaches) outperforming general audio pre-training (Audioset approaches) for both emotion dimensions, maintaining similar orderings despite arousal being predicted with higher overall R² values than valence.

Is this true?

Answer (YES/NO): NO